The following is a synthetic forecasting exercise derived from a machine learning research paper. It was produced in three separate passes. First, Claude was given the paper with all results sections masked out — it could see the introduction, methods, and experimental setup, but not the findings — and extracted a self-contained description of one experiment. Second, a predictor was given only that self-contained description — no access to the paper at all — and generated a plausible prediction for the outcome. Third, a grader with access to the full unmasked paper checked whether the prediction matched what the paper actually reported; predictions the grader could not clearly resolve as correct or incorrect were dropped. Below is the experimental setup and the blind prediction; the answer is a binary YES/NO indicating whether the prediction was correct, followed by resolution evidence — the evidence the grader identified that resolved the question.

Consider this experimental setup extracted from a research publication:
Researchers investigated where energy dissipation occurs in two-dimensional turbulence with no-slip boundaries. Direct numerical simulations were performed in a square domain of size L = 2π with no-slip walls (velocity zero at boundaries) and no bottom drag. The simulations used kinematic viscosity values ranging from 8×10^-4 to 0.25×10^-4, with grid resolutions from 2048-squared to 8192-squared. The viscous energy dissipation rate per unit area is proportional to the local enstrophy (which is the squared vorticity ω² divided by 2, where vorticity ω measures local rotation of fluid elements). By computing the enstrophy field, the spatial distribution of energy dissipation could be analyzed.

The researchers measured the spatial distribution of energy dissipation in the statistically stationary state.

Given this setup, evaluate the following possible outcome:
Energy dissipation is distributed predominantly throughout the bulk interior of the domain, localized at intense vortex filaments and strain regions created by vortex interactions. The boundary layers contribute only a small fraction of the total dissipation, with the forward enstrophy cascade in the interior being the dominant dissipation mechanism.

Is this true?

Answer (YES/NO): NO